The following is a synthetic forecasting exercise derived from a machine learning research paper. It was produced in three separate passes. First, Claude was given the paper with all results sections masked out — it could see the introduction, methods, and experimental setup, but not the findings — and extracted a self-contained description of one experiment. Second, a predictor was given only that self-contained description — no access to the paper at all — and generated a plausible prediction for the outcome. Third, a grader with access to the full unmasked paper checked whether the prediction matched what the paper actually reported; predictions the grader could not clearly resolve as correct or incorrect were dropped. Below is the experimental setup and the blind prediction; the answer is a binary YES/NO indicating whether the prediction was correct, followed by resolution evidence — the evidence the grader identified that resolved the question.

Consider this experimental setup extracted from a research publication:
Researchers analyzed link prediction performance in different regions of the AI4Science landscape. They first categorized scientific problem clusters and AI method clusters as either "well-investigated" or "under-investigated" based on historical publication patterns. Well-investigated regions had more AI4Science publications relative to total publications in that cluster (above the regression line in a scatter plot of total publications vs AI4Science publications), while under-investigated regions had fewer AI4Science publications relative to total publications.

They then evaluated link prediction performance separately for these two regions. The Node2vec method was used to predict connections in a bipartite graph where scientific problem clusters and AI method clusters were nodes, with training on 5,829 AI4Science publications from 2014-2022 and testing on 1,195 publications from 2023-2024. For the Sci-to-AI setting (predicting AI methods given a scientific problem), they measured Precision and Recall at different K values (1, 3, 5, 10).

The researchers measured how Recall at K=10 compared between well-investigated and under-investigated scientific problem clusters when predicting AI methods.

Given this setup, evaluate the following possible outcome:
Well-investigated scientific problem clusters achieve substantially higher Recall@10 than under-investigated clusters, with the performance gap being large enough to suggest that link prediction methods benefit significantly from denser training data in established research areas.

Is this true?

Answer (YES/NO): NO